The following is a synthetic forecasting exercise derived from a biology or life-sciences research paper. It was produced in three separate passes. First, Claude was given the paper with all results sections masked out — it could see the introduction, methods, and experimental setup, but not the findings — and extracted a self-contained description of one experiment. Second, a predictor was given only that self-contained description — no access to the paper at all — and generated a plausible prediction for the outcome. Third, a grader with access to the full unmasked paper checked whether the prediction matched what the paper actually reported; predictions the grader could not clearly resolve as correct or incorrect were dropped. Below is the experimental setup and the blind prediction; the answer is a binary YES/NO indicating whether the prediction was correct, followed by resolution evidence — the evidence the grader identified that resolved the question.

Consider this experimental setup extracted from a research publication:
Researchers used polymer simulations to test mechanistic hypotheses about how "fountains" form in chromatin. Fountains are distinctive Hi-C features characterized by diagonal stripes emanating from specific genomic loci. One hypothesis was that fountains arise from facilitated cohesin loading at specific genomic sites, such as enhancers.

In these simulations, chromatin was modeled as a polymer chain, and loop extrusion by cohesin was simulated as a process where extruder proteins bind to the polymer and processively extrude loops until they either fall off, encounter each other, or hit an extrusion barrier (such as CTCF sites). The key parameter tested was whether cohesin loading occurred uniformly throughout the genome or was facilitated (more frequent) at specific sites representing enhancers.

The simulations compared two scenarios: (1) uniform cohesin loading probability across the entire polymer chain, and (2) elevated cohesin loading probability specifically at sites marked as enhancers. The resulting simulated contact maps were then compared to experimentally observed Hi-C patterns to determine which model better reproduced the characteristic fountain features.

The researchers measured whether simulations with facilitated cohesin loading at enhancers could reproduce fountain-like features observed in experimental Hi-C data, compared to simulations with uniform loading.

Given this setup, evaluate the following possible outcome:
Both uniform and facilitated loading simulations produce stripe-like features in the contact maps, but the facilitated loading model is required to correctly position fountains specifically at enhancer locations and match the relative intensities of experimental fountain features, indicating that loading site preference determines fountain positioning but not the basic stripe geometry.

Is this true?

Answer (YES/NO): NO